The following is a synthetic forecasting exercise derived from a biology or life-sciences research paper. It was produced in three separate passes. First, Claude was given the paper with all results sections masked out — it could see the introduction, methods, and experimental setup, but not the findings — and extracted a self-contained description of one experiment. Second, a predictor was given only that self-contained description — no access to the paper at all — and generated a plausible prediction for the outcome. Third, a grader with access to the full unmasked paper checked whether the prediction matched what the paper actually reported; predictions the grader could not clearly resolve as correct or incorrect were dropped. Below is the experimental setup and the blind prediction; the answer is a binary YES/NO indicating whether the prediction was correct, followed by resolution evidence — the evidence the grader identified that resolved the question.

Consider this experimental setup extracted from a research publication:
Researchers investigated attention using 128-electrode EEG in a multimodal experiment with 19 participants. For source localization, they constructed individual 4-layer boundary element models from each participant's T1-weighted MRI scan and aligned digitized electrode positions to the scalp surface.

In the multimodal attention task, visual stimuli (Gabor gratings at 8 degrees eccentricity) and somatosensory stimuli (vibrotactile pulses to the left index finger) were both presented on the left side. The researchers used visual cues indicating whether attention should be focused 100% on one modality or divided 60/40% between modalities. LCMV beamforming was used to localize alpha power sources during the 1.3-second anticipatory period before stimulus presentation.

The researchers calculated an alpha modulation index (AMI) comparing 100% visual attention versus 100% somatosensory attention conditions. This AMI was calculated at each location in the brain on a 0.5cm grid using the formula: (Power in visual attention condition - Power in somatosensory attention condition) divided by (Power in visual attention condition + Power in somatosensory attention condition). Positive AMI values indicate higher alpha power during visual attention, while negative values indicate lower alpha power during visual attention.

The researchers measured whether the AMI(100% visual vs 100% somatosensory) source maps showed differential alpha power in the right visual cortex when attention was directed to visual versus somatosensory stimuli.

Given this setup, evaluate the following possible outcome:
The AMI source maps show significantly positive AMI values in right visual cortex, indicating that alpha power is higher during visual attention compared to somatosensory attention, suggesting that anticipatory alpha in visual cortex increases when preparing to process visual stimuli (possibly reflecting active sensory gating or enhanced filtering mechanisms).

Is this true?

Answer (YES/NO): NO